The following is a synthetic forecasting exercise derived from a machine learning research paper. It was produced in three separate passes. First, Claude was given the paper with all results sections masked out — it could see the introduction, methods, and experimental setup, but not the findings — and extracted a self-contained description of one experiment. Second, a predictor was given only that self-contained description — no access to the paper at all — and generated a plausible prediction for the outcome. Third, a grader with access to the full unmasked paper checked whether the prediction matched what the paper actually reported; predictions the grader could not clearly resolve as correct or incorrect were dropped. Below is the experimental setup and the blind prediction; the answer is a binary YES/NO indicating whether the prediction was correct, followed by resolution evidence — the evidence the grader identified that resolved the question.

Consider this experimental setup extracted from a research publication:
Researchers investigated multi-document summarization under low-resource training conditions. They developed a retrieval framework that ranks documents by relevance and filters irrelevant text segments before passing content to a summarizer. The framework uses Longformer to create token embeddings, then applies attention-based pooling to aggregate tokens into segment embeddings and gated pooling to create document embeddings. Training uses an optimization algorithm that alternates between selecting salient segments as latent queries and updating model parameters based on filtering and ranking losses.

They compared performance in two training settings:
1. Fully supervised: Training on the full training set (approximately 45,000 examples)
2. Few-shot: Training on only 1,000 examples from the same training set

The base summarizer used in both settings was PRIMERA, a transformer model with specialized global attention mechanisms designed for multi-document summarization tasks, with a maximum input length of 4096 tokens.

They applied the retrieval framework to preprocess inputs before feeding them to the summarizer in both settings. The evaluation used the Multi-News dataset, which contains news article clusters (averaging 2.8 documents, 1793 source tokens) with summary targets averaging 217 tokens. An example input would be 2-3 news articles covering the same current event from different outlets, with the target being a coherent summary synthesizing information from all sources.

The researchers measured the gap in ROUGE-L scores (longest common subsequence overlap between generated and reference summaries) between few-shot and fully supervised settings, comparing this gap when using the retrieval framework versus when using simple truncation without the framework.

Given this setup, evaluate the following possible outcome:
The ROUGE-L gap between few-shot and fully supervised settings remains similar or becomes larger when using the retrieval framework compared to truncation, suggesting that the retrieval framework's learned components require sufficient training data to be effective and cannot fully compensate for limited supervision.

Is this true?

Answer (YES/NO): NO